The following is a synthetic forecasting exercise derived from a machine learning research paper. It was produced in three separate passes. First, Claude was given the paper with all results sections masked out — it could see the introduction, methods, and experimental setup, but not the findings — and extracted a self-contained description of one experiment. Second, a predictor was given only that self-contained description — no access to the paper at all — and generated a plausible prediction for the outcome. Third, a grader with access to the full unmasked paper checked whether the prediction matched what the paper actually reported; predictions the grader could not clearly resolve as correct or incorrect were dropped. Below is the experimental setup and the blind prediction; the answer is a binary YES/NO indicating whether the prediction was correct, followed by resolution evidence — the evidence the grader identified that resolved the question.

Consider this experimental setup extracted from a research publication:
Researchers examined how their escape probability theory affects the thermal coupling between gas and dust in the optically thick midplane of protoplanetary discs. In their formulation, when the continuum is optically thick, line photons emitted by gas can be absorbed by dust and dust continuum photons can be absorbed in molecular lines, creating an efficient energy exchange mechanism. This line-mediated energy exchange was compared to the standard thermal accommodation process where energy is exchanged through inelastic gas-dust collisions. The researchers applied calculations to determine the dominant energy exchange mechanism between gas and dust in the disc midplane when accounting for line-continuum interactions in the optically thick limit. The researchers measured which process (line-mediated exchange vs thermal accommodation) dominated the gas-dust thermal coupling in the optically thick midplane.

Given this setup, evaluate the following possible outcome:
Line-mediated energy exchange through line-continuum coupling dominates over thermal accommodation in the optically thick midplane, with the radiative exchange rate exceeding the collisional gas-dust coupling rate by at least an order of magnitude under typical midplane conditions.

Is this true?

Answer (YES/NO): NO